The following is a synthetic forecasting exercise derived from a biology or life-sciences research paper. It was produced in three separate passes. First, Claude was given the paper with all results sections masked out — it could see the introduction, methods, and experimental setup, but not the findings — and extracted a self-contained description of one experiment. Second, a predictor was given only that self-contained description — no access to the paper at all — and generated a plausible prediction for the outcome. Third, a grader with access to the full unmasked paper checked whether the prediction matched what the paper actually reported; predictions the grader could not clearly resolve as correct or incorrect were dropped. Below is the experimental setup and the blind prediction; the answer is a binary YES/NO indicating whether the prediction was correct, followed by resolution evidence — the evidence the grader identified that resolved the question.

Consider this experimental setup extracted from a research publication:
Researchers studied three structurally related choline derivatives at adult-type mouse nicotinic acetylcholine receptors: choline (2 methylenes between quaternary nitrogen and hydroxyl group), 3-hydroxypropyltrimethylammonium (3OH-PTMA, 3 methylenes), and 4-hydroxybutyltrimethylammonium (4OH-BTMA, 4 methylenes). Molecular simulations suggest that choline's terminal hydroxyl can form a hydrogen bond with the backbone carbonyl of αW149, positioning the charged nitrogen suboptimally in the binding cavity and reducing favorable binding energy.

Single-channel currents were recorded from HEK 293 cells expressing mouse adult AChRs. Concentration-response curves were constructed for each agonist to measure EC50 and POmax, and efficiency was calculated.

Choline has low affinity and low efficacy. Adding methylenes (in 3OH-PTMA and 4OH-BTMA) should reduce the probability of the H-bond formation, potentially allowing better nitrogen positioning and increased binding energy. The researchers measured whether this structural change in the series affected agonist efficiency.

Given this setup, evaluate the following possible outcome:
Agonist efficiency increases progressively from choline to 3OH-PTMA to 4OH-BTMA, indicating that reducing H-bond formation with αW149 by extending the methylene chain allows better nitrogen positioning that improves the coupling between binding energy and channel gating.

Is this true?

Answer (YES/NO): NO